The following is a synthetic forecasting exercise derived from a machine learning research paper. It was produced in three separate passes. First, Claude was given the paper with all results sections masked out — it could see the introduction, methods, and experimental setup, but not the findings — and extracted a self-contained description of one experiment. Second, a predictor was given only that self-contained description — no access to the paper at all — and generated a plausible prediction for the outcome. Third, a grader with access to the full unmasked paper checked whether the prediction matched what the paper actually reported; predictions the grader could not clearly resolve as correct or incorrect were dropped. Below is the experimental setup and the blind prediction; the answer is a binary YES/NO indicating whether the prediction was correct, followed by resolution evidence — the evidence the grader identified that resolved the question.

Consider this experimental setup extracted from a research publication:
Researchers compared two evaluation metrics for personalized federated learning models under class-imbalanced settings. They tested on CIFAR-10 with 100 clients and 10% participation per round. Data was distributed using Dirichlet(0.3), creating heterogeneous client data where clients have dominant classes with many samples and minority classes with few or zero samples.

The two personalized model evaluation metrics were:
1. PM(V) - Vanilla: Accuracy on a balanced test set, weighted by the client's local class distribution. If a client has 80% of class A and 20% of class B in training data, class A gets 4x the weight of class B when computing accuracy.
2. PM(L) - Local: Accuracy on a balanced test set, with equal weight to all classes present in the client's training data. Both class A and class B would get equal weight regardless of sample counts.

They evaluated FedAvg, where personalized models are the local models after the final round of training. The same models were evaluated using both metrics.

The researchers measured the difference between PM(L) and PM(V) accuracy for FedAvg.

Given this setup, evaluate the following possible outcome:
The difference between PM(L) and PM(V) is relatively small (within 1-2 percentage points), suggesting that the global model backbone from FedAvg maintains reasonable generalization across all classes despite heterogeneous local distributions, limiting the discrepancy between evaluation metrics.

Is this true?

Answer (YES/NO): NO